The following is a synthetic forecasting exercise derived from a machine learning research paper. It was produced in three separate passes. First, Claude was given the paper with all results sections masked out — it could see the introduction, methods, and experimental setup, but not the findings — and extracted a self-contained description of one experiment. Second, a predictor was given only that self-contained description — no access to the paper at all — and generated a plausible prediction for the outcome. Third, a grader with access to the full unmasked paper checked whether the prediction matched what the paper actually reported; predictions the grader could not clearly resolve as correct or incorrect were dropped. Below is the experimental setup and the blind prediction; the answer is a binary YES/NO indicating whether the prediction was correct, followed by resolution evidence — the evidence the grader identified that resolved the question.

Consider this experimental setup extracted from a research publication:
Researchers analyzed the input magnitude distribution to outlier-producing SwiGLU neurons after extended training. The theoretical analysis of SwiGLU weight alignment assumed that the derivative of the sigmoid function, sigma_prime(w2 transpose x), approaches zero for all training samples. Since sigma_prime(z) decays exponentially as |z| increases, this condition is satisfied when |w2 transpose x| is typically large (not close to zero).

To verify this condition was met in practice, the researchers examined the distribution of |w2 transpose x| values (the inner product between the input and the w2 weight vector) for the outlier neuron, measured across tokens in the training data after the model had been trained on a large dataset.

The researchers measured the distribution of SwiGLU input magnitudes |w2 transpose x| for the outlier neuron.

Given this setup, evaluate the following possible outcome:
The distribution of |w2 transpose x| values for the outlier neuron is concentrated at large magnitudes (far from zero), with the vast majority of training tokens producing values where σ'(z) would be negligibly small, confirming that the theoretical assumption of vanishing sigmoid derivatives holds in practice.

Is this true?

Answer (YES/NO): YES